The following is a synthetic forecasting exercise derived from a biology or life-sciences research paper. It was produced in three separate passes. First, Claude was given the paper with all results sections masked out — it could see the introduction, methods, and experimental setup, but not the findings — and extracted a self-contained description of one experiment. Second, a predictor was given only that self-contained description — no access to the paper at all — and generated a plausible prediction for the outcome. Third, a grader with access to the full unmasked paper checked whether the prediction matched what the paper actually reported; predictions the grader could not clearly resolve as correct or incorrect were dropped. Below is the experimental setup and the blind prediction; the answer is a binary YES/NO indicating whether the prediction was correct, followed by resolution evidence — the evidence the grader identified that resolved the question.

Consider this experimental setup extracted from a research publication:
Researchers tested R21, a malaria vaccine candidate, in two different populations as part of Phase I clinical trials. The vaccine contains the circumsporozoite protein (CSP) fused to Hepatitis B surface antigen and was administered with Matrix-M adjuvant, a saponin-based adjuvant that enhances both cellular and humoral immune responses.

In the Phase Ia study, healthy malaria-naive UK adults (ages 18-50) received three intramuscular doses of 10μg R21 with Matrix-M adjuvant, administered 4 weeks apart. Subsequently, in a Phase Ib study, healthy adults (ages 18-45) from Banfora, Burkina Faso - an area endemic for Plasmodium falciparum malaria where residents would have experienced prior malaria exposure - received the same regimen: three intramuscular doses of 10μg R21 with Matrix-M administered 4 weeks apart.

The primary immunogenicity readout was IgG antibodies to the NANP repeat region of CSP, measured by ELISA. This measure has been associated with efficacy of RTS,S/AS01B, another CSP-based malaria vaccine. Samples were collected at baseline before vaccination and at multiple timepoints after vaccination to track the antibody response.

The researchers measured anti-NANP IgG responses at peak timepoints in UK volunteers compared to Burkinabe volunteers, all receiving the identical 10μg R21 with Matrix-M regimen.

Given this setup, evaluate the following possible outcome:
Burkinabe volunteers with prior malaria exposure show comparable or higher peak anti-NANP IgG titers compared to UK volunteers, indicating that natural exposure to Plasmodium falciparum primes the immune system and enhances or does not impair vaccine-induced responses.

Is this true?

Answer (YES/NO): NO